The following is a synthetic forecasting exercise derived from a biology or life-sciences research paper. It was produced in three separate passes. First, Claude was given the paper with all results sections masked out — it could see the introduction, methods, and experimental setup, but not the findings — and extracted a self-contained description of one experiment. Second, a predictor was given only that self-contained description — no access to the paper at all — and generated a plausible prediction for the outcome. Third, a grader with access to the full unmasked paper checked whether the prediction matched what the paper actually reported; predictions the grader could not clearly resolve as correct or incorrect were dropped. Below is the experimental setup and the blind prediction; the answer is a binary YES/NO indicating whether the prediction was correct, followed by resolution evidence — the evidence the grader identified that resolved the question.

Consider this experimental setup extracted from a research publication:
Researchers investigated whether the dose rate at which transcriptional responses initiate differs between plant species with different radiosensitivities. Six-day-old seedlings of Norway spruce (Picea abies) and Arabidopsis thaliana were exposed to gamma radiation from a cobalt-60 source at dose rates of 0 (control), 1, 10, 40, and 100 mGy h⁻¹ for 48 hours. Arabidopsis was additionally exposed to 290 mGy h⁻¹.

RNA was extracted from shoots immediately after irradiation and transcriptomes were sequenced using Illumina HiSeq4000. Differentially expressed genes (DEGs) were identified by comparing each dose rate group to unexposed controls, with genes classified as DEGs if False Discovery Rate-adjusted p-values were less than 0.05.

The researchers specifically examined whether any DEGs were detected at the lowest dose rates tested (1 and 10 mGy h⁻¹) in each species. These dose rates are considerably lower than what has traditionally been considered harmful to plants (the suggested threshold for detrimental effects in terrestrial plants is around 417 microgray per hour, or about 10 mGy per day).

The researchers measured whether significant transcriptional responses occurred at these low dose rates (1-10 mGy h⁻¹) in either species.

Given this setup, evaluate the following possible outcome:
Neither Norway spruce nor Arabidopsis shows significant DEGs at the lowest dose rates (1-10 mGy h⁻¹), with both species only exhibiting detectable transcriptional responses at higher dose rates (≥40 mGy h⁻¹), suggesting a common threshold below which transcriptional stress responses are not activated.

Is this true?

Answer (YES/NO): NO